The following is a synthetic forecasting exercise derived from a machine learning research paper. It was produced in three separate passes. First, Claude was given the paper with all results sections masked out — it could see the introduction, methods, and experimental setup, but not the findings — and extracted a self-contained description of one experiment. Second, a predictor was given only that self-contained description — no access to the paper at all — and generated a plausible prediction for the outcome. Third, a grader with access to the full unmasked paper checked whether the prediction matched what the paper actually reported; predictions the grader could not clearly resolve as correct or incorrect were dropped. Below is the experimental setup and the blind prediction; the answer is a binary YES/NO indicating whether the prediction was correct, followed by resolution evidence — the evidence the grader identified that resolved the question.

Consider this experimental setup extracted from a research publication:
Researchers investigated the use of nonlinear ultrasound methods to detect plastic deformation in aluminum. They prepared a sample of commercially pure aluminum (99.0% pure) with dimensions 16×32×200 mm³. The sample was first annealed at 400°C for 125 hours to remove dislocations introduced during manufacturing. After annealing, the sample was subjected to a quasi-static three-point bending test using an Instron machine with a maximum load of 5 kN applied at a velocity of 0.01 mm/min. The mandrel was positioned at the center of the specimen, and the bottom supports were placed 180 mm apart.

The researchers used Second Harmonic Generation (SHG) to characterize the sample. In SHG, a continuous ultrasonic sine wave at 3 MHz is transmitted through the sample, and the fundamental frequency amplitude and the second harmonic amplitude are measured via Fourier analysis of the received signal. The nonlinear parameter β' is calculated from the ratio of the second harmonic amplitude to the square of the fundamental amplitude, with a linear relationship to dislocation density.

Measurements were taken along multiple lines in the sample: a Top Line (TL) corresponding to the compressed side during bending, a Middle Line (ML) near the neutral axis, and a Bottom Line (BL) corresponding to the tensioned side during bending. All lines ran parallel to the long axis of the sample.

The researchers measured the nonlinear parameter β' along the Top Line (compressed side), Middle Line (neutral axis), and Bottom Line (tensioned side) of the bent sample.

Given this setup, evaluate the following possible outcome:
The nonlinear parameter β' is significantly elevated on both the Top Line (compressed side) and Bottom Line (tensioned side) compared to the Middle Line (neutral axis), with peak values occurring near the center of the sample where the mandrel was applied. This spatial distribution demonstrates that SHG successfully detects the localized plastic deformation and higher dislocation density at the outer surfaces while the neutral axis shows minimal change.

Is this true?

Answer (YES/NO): YES